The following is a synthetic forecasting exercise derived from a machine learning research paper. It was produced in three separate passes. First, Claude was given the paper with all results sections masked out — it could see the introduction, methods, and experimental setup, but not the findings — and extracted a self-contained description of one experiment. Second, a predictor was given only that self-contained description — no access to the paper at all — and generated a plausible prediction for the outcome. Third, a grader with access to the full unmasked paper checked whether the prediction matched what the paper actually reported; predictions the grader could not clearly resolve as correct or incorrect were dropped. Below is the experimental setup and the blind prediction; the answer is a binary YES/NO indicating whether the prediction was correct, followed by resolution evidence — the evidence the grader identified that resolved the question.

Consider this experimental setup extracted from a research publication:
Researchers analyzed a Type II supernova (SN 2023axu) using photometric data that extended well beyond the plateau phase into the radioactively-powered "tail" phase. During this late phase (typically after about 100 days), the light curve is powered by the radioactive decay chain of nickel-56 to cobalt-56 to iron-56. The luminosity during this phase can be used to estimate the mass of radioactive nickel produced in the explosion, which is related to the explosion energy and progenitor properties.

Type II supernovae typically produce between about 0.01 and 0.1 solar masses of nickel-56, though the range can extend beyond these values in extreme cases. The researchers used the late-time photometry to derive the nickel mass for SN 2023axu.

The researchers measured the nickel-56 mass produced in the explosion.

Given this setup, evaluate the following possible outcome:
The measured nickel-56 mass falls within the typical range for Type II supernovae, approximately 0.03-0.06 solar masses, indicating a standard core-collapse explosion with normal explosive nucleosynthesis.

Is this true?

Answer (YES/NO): NO